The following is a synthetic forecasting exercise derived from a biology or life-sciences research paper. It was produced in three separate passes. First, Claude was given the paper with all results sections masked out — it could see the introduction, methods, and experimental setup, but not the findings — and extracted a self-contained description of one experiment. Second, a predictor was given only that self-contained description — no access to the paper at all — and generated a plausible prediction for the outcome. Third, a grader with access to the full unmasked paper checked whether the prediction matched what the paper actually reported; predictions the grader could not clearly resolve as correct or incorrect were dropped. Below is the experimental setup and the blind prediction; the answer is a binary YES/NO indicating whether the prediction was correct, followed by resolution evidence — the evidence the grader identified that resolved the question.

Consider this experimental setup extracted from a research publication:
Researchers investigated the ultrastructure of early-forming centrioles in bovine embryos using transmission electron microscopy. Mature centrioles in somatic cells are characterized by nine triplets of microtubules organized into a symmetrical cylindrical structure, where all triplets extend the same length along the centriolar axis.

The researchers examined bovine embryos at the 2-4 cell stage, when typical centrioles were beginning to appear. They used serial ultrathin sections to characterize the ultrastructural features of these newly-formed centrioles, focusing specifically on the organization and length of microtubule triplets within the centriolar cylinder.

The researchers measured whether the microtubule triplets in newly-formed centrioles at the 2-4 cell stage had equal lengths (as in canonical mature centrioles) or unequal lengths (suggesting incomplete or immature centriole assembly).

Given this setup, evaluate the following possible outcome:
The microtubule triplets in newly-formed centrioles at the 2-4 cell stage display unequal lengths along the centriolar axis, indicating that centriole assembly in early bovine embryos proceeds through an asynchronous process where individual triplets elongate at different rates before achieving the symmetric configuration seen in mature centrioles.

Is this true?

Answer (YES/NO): YES